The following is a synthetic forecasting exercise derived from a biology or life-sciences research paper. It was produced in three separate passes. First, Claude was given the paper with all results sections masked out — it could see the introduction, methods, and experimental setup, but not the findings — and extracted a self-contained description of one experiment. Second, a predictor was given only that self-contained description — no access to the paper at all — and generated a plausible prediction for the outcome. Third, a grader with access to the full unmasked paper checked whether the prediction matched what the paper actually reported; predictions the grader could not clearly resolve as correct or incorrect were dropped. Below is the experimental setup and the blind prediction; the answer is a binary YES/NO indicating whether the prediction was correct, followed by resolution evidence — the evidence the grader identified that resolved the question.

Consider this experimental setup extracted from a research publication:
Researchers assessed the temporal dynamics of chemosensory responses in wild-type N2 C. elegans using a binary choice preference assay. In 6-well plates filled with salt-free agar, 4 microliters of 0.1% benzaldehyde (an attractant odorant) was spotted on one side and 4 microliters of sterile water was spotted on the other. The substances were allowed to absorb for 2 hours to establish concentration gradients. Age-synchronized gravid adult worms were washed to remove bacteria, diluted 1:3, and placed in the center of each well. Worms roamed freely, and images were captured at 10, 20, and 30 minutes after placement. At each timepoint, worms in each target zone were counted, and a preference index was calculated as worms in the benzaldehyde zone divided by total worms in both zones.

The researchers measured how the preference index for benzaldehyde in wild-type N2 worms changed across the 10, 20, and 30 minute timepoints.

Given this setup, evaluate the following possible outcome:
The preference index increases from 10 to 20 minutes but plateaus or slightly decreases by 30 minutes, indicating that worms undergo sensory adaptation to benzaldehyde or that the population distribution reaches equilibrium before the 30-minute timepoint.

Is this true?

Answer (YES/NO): NO